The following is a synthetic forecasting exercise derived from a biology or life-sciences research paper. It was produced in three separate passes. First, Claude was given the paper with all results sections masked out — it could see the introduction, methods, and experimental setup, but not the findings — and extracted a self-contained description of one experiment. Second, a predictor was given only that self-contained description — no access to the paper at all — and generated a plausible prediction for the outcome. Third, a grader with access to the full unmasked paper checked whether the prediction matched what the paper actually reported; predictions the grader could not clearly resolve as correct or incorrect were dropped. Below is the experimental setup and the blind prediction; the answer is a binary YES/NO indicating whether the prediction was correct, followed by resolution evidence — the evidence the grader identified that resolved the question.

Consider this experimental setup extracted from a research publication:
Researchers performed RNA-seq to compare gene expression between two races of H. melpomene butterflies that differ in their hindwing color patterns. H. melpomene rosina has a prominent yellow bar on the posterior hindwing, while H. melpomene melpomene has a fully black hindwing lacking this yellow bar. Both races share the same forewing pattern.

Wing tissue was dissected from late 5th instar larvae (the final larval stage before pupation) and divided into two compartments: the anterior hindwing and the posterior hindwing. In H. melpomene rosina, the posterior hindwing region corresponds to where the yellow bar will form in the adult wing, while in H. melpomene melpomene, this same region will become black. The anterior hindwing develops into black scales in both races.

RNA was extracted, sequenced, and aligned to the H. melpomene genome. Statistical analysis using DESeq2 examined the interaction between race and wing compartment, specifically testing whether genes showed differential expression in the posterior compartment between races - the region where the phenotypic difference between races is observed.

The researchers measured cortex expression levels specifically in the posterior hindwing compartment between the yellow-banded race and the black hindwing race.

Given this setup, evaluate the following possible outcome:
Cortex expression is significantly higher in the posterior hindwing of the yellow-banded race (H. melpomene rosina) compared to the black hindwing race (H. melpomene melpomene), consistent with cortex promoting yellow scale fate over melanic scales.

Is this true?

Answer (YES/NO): NO